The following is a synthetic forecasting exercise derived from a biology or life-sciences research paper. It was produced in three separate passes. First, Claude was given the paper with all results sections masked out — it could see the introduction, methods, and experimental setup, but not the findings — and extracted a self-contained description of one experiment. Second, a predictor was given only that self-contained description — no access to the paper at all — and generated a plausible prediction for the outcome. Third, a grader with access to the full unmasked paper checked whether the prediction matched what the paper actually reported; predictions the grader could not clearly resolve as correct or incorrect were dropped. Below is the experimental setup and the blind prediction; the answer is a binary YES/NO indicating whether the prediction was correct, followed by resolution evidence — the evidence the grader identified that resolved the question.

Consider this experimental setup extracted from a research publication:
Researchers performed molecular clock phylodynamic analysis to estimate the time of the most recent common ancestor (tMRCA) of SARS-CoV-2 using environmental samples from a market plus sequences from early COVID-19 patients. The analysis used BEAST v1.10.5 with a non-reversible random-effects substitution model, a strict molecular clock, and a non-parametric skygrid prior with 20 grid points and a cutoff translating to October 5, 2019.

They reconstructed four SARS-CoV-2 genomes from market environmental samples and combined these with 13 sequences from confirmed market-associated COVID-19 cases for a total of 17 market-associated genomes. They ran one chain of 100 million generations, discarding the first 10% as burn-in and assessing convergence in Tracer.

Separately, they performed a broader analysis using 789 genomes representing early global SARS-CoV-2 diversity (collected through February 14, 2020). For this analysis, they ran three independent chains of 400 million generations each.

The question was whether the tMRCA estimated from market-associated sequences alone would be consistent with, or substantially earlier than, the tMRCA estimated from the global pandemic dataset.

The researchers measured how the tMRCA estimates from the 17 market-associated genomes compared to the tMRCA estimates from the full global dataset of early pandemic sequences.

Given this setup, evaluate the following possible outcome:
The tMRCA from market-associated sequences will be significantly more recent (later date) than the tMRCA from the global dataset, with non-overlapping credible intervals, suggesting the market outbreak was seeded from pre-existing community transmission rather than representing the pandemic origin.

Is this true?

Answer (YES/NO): NO